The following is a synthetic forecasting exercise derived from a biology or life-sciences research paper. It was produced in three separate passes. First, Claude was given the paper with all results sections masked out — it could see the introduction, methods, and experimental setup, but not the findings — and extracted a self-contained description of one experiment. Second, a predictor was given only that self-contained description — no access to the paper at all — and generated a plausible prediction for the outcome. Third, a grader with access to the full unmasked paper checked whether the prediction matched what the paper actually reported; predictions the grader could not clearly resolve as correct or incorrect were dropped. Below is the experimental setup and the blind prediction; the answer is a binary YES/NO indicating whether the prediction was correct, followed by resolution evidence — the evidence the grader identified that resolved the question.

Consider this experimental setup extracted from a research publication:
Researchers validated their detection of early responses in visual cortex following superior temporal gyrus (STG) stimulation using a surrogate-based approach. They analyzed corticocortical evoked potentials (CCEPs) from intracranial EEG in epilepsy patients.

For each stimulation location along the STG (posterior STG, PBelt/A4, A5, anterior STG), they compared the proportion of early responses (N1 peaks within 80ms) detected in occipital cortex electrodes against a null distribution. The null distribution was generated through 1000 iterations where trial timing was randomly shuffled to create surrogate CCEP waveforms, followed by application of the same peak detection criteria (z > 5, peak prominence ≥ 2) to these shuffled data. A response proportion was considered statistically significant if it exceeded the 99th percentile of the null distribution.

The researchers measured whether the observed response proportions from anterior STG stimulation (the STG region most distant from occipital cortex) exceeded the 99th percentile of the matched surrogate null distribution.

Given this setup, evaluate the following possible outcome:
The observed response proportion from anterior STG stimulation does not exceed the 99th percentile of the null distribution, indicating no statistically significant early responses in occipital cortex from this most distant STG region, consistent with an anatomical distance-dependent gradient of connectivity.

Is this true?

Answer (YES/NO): NO